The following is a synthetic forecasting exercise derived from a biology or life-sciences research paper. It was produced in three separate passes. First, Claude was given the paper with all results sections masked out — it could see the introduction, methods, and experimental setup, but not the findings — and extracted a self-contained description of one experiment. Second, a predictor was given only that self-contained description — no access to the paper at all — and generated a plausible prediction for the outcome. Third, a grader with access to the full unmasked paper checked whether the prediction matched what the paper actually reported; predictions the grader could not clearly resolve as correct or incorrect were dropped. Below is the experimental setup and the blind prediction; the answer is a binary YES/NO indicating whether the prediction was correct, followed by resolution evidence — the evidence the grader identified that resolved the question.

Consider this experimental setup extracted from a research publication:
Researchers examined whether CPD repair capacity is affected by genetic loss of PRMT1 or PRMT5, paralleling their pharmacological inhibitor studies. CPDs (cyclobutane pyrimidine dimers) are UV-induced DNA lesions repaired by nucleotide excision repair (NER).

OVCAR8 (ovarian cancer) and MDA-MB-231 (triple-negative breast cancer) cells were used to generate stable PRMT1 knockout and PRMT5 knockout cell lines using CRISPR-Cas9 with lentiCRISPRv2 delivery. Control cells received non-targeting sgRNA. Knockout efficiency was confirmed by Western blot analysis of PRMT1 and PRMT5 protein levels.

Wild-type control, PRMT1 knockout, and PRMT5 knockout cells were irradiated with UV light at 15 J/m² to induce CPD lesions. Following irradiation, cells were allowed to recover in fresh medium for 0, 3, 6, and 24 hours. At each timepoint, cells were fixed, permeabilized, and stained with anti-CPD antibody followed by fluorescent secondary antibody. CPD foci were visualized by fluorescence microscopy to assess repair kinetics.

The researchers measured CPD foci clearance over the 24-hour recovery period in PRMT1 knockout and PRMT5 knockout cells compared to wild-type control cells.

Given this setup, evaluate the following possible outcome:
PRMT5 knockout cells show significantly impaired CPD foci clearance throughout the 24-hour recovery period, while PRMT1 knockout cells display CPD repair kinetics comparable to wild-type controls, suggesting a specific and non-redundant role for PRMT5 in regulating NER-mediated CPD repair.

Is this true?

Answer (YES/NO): NO